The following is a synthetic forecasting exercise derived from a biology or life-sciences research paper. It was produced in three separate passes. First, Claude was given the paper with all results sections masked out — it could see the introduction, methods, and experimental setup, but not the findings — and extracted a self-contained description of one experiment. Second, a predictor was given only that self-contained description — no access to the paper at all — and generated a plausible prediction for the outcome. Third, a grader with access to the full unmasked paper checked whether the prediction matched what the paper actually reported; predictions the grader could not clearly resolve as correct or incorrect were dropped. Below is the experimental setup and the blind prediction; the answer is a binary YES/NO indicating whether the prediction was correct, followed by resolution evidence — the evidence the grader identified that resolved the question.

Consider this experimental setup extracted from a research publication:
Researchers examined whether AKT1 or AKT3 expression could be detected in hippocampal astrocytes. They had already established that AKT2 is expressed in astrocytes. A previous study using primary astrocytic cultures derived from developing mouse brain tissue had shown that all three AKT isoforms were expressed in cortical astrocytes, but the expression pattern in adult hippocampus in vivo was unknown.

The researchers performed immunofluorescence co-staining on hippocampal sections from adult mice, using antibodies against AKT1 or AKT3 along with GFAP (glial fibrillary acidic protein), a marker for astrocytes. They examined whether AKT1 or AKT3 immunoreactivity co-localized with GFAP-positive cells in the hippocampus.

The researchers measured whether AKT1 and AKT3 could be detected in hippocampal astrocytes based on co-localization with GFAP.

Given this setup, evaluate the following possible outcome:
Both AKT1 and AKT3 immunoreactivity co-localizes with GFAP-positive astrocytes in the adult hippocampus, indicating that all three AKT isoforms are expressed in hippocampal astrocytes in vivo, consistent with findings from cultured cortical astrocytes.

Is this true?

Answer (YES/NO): NO